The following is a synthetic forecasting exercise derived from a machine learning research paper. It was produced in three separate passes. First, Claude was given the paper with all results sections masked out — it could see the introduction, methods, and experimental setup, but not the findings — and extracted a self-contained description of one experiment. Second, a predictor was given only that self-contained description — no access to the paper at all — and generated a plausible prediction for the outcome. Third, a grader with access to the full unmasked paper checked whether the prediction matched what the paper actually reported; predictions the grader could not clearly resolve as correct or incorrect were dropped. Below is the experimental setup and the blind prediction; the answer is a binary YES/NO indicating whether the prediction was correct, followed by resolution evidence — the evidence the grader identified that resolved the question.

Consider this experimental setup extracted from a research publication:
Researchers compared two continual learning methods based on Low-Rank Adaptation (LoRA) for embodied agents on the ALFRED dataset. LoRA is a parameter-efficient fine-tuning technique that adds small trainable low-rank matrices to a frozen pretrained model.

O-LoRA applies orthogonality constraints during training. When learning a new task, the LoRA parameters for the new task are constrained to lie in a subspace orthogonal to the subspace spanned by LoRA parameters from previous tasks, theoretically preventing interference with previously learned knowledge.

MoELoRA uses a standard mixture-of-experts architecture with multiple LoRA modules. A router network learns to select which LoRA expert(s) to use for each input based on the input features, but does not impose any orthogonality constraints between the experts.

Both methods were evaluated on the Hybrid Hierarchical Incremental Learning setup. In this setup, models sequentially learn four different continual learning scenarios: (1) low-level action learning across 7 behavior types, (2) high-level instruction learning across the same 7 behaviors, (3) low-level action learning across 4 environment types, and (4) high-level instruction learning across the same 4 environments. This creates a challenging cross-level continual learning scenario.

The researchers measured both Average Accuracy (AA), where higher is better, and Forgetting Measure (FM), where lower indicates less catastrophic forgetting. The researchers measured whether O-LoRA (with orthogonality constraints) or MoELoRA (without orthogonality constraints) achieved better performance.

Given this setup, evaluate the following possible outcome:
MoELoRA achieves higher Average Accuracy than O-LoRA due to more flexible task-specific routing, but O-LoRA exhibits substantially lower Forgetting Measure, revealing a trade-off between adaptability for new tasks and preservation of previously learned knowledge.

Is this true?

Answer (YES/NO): NO